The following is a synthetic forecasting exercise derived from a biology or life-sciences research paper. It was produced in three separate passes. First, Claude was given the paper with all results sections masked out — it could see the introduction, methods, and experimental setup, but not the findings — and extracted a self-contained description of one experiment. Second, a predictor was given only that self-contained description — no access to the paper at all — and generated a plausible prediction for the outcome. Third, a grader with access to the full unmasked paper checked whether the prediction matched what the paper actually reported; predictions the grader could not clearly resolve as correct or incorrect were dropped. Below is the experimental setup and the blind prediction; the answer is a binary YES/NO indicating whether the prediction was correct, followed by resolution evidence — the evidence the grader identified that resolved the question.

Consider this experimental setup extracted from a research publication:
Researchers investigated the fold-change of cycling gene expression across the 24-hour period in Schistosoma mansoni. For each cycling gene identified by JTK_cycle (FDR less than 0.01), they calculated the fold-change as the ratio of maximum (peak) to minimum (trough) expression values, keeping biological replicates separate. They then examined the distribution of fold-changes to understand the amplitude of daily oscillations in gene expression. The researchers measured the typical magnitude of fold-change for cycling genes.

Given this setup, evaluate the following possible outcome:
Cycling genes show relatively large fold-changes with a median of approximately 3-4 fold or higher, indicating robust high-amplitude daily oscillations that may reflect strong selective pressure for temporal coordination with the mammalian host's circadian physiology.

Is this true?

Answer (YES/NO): NO